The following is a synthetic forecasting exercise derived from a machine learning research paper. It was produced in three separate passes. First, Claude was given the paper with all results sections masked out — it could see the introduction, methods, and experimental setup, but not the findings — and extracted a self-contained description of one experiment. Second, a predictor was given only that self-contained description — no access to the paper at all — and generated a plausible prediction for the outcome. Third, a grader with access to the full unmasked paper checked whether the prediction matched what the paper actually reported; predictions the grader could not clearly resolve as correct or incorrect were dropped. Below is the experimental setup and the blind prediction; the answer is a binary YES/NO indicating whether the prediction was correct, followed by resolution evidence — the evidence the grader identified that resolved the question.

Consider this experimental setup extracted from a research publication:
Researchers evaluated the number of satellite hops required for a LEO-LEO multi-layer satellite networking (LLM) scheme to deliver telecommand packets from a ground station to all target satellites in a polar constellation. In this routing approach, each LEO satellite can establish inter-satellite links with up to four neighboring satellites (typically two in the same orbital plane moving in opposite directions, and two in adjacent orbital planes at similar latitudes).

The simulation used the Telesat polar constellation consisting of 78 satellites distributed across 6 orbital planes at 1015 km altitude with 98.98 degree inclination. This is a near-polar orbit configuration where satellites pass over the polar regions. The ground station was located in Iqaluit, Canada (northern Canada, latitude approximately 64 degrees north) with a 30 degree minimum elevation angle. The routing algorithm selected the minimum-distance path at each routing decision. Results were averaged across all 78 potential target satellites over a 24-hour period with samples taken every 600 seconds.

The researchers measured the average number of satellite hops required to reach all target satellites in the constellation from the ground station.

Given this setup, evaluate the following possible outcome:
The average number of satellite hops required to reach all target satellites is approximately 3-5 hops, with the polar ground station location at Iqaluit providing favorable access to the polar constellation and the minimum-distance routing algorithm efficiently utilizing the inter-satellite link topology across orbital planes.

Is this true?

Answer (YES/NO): NO